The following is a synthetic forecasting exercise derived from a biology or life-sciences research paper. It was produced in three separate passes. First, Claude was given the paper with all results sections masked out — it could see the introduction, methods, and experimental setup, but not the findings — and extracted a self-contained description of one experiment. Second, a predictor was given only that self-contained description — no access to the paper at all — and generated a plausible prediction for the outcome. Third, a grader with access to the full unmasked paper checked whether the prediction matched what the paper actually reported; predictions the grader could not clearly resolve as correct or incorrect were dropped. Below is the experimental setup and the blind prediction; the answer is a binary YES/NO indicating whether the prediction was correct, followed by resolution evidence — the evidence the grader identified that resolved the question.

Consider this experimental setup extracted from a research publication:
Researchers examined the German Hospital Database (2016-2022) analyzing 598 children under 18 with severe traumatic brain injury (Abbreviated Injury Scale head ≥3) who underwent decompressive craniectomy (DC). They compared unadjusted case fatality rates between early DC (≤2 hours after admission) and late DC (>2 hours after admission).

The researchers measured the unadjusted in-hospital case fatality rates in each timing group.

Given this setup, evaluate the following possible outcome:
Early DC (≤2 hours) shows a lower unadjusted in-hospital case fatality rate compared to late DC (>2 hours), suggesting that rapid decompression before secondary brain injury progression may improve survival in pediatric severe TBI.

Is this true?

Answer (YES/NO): NO